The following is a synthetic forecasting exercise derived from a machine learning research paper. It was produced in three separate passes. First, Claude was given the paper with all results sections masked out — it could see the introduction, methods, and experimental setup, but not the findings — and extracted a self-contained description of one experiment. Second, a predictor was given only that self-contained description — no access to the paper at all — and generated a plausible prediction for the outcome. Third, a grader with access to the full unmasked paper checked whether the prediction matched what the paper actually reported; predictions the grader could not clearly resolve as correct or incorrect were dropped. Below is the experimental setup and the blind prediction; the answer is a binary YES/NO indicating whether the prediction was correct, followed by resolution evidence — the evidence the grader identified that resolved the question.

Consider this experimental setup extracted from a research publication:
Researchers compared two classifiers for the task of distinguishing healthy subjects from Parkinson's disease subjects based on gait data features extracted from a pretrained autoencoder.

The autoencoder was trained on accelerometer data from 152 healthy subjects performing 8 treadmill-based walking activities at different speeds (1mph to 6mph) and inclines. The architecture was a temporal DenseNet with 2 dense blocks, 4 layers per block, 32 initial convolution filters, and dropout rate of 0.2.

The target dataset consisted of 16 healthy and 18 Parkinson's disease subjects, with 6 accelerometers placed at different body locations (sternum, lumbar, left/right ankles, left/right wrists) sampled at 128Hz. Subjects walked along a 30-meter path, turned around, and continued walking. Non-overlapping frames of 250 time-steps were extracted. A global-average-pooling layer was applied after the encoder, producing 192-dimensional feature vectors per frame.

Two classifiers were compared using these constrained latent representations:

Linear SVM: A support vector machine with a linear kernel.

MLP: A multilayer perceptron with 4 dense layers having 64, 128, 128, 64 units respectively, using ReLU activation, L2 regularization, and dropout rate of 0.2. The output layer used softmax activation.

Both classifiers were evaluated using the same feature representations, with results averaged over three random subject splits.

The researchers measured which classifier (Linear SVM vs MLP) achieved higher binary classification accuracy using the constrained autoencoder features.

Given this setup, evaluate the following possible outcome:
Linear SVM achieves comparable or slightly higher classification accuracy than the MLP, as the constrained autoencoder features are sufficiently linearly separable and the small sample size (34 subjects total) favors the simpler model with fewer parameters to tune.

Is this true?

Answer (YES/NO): NO